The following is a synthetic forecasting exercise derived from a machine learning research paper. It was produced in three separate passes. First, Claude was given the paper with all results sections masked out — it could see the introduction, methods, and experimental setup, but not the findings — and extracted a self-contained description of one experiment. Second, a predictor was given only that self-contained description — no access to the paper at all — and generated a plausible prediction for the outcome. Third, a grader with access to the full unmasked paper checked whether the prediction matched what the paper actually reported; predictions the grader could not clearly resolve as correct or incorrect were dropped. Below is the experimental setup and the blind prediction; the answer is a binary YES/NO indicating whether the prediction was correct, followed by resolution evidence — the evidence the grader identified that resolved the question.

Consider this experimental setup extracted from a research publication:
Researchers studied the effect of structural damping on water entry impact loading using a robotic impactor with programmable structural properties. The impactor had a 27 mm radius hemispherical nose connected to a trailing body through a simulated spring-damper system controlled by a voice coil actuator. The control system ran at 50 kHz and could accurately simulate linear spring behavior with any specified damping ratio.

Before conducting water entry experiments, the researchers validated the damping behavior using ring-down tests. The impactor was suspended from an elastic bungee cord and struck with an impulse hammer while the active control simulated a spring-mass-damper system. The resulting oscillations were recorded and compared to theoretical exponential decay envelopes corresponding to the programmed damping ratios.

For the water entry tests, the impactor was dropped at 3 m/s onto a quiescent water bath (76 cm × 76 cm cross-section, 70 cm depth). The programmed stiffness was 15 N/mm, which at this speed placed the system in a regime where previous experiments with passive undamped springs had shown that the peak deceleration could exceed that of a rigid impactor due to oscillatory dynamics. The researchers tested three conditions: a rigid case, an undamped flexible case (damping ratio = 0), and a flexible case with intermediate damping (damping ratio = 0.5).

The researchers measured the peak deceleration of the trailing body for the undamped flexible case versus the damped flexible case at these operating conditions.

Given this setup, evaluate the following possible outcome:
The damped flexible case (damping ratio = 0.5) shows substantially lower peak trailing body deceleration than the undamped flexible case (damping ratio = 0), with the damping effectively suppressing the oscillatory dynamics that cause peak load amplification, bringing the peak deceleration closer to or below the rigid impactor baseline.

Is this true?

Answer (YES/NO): YES